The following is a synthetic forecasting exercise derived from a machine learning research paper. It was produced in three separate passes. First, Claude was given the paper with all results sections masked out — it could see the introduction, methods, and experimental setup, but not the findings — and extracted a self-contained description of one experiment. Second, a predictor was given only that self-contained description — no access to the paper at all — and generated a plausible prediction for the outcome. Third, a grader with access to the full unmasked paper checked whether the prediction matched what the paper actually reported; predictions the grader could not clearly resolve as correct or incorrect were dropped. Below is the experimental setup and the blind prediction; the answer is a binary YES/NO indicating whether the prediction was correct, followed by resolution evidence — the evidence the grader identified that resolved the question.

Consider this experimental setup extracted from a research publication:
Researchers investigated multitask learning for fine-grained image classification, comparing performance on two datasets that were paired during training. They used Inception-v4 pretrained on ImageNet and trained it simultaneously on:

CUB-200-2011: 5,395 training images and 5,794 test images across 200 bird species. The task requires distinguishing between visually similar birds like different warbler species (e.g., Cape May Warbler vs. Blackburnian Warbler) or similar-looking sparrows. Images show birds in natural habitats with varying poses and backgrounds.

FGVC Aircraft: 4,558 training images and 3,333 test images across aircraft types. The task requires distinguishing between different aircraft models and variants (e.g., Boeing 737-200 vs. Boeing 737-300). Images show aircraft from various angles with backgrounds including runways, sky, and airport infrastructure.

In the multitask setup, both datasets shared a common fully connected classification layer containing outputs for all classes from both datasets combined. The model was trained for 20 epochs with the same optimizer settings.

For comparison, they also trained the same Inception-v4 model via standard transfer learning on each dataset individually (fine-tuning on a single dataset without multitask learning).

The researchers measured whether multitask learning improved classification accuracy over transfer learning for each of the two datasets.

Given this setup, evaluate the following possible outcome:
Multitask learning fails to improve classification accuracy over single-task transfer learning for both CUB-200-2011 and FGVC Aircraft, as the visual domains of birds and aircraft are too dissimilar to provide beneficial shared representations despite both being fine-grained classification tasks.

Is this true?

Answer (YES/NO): NO